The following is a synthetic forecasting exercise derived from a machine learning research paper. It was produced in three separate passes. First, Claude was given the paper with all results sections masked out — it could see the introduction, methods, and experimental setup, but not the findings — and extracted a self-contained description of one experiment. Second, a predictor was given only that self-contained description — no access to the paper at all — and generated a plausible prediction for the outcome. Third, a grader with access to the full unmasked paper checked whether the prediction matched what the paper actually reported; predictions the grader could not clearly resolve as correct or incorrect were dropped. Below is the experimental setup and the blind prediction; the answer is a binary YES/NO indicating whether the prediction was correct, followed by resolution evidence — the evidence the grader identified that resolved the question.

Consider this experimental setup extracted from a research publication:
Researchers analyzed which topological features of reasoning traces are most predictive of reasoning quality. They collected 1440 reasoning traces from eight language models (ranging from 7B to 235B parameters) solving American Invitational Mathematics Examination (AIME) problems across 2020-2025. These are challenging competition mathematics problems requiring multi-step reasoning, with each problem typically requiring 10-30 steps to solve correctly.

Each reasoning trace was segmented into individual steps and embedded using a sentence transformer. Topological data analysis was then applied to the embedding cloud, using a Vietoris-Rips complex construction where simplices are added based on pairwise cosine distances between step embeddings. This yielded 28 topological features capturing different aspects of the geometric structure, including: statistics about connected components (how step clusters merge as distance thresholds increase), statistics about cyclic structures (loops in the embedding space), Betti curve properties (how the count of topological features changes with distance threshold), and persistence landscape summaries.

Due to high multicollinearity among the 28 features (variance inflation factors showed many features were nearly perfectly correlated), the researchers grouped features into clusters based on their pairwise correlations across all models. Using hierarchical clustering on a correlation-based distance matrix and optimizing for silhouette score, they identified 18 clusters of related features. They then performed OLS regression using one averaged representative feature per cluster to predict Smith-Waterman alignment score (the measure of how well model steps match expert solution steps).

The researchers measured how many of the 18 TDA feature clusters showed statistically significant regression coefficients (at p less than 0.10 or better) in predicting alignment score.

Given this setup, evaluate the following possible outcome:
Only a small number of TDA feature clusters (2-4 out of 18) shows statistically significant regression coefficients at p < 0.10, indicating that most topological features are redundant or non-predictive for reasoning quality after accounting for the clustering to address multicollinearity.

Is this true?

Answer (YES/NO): YES